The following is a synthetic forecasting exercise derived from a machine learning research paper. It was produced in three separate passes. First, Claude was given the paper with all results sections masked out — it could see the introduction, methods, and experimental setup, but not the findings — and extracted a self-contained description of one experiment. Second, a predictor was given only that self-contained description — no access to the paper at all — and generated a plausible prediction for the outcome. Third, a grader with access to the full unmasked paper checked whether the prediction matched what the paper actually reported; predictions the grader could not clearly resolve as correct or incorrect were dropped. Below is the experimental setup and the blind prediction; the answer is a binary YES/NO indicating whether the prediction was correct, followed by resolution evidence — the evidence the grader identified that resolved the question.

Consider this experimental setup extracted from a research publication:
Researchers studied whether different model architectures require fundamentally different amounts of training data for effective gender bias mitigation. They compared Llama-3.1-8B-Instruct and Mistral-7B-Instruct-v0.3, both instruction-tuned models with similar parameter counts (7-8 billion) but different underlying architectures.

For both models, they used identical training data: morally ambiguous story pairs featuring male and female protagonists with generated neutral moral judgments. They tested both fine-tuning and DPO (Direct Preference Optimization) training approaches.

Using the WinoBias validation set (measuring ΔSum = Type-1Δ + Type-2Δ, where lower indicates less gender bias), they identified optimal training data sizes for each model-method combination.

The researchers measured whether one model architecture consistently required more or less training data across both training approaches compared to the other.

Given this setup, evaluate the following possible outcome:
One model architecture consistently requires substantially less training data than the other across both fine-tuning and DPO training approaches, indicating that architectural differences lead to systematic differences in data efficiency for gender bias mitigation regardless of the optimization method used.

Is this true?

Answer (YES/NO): YES